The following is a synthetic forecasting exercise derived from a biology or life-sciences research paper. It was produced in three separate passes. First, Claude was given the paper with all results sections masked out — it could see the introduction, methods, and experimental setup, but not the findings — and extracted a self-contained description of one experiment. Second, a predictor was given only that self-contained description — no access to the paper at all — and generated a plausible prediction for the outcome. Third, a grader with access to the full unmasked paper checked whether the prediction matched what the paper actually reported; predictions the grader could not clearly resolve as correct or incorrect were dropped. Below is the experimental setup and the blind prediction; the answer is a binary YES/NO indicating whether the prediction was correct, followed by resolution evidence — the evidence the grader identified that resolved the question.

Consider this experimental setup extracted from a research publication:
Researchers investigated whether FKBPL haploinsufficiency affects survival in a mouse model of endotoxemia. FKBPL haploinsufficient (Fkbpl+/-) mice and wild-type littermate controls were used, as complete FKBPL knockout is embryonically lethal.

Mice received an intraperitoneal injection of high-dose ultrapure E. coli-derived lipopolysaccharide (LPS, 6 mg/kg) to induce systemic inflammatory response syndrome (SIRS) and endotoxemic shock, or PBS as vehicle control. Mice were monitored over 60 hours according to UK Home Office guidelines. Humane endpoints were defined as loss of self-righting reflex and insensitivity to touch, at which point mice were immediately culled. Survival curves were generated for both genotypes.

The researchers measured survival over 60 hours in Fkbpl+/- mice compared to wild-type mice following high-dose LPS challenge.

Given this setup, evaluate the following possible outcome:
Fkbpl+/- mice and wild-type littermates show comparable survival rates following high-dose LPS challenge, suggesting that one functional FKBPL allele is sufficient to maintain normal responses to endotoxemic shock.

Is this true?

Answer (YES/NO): NO